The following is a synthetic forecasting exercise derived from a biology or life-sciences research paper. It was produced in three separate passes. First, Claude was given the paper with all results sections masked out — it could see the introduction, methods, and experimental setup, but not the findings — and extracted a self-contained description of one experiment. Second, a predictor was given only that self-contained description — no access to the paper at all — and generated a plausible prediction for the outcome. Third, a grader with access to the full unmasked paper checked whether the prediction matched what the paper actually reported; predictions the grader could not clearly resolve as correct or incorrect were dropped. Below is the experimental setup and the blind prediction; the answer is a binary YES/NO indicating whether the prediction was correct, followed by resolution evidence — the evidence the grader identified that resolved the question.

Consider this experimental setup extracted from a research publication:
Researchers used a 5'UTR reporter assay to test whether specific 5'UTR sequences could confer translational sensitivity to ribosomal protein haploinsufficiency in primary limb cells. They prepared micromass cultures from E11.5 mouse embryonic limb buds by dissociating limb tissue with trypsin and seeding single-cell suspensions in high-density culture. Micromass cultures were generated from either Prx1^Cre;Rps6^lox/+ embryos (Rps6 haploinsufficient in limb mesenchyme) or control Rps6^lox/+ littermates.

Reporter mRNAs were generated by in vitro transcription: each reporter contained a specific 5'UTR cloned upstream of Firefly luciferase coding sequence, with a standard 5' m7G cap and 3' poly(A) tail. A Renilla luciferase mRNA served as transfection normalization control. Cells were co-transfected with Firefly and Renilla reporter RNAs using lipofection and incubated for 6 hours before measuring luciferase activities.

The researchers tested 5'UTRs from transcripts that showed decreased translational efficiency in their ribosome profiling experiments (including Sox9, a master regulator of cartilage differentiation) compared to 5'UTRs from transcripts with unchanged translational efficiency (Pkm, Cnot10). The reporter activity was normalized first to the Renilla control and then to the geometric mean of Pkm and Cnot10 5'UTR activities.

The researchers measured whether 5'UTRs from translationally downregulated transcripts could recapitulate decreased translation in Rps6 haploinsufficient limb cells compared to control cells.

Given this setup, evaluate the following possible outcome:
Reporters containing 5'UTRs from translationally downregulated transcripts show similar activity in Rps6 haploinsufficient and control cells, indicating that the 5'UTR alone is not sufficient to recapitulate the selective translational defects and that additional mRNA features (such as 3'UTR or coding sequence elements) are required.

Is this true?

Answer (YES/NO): NO